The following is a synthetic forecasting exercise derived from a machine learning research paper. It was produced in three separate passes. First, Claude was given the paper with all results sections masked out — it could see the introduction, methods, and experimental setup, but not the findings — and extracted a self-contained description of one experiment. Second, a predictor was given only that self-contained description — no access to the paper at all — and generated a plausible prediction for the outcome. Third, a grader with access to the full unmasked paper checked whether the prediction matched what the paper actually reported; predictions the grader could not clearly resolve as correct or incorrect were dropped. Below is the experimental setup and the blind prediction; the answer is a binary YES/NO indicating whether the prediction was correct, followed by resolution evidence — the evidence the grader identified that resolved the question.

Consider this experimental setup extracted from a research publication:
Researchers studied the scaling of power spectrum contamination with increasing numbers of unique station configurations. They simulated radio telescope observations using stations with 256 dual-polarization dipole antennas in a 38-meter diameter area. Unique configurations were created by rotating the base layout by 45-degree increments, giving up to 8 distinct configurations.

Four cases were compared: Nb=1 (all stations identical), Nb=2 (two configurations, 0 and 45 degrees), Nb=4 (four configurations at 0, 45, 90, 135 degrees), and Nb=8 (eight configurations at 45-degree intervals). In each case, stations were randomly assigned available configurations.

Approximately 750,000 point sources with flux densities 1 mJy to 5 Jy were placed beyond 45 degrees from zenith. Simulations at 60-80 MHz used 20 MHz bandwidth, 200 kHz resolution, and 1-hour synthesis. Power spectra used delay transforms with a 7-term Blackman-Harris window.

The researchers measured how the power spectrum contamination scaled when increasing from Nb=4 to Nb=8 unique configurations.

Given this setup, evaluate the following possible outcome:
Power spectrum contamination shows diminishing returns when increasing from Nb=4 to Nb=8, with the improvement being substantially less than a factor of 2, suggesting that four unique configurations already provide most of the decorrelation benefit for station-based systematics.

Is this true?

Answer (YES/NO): YES